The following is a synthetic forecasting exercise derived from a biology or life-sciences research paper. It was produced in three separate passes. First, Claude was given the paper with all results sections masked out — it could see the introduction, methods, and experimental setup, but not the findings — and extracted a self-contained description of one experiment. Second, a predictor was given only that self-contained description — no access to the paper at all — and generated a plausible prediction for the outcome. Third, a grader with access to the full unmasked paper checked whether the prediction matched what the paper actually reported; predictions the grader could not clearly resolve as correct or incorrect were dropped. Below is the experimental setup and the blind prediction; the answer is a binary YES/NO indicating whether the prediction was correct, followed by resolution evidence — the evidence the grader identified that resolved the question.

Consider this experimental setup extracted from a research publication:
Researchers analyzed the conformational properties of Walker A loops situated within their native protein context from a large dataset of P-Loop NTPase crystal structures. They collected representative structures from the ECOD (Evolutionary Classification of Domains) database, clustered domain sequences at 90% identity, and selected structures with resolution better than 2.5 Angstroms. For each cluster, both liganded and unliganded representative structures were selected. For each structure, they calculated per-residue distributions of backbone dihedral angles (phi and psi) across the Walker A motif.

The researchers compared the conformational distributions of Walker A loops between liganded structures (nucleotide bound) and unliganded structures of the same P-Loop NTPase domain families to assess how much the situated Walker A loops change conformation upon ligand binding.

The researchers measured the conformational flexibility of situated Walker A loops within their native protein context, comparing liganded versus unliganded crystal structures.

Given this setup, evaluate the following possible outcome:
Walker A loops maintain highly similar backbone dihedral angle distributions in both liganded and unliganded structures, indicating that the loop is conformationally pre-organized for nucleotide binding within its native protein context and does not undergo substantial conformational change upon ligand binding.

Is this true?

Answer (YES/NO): YES